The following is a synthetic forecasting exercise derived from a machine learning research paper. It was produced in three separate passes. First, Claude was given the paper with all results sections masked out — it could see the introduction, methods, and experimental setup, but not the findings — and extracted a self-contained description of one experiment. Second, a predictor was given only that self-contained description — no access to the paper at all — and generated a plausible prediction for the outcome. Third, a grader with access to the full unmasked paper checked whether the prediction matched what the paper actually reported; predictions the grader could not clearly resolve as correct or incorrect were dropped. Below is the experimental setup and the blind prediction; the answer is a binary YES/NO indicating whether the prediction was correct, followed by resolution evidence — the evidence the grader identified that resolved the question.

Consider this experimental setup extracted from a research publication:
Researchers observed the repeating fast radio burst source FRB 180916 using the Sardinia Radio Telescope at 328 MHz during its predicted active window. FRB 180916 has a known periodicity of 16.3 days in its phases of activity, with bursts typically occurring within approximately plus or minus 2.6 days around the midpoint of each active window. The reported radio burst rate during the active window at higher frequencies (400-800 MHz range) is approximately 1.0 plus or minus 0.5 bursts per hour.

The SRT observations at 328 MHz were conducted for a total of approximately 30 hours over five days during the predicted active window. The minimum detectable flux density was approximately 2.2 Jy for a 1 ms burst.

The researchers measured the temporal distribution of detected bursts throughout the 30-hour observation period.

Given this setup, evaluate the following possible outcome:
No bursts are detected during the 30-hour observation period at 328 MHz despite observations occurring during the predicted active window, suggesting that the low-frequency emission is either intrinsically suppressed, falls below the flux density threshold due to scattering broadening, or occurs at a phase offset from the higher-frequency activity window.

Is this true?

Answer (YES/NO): NO